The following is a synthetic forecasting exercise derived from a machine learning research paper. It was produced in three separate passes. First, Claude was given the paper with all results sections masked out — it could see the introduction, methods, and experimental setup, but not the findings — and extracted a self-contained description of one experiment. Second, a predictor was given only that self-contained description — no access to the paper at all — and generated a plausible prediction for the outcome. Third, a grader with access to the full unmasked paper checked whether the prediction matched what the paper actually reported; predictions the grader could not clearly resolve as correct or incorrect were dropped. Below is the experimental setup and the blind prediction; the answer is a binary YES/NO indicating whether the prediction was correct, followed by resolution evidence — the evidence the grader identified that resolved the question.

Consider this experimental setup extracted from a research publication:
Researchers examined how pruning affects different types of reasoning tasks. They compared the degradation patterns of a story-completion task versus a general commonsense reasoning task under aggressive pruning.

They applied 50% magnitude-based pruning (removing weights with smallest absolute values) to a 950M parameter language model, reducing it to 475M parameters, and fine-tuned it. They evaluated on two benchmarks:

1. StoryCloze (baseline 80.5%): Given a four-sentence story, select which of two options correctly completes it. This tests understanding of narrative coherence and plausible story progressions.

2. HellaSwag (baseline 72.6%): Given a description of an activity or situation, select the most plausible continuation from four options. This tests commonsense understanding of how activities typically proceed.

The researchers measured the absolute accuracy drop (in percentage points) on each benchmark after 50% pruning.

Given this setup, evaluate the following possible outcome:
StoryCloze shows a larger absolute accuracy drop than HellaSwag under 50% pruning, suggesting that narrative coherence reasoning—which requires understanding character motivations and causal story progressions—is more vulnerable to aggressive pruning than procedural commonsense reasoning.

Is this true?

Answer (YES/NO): NO